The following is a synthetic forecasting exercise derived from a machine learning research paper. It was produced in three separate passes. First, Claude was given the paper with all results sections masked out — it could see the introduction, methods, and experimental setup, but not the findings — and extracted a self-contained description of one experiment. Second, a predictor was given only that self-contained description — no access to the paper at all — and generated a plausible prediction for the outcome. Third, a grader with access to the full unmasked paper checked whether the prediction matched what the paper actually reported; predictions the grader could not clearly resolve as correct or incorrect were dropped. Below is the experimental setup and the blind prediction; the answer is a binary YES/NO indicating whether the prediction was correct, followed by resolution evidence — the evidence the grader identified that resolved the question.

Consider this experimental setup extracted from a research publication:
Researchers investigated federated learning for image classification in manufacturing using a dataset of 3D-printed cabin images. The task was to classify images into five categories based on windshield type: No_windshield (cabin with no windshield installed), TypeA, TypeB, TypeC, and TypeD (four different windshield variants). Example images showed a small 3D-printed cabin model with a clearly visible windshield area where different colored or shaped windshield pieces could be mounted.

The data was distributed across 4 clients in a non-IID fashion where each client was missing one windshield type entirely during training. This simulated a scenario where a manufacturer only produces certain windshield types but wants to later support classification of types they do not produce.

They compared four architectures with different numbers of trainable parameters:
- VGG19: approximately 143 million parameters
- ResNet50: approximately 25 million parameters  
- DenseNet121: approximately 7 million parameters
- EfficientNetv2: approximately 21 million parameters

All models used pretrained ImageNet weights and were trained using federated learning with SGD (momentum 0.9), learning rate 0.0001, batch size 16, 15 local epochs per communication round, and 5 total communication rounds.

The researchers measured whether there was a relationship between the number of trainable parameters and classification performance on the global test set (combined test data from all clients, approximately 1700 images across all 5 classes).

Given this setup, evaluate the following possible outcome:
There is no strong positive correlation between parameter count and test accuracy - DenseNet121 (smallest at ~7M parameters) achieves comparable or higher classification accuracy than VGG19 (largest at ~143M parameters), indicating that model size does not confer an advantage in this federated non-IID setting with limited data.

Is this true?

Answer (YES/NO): YES